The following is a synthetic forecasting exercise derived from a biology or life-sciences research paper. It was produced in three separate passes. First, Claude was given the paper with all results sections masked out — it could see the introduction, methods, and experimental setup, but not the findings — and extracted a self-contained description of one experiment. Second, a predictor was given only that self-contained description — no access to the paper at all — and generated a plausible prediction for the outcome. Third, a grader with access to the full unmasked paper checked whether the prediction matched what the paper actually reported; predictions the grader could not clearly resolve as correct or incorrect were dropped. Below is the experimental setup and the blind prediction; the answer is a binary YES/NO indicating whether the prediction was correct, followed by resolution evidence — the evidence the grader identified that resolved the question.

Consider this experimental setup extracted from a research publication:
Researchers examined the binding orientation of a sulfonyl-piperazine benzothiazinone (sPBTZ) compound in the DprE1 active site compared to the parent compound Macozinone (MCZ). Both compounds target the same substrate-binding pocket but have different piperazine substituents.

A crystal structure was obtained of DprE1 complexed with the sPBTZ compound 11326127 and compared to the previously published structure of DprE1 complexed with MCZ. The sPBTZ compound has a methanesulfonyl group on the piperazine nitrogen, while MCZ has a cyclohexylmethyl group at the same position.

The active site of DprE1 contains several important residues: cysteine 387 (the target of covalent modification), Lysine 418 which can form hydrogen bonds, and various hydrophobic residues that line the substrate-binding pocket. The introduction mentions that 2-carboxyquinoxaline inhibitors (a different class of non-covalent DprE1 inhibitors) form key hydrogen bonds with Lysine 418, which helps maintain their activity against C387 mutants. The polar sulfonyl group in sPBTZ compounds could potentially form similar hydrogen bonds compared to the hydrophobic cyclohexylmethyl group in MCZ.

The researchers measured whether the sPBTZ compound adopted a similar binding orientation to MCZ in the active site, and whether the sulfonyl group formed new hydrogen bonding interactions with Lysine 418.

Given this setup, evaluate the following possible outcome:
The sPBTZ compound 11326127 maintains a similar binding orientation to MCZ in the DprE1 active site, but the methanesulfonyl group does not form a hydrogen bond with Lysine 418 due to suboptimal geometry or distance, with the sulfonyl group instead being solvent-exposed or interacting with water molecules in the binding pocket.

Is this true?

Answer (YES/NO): NO